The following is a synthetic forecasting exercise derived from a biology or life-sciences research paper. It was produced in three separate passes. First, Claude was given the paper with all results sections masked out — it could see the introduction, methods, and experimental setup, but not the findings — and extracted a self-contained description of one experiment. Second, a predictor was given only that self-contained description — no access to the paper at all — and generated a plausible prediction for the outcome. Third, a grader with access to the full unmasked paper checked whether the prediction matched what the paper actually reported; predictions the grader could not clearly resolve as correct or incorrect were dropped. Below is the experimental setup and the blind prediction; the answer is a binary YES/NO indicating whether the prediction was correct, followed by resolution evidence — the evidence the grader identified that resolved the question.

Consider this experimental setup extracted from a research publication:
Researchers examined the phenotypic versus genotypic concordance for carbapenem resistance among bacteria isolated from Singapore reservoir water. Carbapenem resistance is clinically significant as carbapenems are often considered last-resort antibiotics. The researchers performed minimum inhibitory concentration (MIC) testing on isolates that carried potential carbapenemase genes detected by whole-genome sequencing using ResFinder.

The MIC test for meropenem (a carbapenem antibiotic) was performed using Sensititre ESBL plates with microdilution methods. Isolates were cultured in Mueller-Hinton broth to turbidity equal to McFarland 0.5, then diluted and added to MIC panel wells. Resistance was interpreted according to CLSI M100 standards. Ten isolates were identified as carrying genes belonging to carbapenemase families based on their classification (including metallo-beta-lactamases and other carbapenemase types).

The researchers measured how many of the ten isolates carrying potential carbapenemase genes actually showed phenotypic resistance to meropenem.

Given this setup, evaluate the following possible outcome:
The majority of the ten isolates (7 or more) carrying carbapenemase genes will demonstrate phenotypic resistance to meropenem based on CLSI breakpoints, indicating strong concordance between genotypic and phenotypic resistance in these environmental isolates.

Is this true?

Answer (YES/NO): NO